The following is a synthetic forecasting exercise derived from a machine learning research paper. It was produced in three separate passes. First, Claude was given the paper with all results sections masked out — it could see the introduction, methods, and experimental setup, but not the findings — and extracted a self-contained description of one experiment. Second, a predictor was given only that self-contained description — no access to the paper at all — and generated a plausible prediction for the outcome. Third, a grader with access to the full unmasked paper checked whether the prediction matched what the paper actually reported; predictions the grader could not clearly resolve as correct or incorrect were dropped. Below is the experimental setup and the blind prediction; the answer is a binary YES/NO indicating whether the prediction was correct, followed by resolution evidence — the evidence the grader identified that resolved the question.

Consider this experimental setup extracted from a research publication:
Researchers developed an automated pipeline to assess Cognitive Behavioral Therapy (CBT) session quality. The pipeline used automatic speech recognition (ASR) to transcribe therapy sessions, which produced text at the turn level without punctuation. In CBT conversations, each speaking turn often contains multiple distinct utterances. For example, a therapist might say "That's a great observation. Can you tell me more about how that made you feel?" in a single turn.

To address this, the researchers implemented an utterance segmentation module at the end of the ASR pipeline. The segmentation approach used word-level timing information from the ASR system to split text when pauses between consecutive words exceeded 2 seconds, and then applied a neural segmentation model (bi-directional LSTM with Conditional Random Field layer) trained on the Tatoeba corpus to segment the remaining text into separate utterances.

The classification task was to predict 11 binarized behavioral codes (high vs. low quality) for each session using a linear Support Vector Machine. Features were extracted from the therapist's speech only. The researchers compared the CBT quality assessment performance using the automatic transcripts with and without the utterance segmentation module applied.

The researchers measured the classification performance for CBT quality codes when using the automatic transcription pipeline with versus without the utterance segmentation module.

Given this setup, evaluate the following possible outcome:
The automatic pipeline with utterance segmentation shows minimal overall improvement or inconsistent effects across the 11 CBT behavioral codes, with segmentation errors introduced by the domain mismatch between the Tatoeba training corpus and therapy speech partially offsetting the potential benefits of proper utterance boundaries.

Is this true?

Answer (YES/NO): NO